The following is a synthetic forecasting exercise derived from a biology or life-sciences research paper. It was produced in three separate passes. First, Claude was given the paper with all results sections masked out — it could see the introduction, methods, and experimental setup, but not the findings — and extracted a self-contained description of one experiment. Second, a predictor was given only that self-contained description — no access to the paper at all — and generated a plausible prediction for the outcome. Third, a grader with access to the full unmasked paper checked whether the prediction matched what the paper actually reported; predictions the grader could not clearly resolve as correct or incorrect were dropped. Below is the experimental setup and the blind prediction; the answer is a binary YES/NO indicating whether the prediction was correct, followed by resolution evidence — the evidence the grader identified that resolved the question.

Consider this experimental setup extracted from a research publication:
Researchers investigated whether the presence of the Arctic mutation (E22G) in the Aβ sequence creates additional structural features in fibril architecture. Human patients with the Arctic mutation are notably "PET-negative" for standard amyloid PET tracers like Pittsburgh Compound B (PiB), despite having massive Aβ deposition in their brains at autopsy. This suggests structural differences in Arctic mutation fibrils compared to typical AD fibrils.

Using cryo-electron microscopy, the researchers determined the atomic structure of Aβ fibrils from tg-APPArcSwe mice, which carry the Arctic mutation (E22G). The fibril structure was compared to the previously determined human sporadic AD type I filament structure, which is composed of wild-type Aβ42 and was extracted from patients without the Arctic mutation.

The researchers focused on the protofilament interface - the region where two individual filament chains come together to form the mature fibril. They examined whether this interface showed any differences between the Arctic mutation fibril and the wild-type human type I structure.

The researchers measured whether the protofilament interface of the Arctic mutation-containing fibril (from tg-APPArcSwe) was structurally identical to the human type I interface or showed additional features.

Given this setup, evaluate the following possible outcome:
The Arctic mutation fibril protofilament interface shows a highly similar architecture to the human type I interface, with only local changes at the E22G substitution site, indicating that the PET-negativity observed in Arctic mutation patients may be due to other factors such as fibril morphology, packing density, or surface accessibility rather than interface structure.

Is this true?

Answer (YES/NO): NO